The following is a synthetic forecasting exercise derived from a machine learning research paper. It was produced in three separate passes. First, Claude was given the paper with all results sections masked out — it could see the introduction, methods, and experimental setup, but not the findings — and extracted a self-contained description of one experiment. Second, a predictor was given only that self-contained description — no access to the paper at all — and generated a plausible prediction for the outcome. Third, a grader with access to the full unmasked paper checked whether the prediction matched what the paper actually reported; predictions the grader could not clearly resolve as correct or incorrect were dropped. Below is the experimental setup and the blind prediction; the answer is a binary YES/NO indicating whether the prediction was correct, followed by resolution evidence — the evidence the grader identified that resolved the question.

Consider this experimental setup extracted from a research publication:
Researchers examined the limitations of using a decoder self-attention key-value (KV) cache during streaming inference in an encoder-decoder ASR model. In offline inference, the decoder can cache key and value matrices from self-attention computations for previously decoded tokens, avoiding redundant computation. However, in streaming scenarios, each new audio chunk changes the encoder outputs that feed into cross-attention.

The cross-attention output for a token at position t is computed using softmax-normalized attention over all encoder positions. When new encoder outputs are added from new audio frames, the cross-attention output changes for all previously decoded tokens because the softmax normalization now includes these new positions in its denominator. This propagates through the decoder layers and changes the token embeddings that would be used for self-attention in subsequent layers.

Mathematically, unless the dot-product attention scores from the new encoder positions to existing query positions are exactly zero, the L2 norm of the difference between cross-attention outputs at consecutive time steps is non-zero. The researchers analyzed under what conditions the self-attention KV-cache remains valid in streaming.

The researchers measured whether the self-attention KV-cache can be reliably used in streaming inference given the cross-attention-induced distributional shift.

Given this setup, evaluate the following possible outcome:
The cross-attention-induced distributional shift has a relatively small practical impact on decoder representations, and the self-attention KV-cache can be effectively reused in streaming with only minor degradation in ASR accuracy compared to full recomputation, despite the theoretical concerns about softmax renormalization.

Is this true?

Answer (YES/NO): NO